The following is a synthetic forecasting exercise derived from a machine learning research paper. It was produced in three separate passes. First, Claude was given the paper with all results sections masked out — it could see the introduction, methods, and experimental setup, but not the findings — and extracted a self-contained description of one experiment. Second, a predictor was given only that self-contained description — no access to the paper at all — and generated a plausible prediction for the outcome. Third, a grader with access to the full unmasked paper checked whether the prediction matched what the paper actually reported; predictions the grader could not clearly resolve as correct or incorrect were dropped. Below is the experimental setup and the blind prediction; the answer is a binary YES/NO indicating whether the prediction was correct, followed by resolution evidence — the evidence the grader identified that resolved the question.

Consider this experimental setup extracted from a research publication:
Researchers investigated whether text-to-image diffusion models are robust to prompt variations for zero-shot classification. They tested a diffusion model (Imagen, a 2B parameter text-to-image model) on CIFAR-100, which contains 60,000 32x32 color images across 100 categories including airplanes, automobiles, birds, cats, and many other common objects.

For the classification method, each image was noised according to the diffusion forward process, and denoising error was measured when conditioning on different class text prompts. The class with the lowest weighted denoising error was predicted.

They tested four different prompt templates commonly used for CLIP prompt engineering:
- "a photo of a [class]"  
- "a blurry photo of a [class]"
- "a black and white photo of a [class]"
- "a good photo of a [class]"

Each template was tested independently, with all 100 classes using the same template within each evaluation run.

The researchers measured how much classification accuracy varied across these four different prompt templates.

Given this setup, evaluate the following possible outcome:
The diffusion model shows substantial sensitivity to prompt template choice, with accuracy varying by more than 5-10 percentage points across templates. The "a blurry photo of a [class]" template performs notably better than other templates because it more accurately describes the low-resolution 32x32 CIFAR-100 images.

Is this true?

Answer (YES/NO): NO